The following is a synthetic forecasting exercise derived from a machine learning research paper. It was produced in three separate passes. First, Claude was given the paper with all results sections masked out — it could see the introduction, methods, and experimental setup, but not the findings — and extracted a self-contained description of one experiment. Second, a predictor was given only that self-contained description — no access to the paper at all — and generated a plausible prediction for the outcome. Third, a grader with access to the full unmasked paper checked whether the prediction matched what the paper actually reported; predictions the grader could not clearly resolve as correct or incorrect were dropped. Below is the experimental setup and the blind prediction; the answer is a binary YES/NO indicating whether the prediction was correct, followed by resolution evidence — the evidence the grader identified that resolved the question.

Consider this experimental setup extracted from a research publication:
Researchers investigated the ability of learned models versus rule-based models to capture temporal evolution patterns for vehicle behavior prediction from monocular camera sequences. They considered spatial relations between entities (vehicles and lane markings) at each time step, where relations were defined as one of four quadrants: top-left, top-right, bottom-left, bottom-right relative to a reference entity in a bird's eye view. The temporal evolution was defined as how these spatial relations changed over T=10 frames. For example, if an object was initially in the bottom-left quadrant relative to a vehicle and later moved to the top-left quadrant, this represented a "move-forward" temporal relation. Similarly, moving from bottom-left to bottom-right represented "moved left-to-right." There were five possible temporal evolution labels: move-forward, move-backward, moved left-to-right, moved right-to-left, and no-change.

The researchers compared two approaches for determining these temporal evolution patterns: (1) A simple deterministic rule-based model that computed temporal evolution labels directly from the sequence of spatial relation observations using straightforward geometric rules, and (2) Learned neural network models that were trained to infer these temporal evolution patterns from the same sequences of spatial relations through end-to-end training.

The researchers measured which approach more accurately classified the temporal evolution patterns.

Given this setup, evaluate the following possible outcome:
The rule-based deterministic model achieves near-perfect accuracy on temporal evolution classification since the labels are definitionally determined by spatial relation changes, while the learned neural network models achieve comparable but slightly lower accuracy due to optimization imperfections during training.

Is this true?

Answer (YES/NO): NO